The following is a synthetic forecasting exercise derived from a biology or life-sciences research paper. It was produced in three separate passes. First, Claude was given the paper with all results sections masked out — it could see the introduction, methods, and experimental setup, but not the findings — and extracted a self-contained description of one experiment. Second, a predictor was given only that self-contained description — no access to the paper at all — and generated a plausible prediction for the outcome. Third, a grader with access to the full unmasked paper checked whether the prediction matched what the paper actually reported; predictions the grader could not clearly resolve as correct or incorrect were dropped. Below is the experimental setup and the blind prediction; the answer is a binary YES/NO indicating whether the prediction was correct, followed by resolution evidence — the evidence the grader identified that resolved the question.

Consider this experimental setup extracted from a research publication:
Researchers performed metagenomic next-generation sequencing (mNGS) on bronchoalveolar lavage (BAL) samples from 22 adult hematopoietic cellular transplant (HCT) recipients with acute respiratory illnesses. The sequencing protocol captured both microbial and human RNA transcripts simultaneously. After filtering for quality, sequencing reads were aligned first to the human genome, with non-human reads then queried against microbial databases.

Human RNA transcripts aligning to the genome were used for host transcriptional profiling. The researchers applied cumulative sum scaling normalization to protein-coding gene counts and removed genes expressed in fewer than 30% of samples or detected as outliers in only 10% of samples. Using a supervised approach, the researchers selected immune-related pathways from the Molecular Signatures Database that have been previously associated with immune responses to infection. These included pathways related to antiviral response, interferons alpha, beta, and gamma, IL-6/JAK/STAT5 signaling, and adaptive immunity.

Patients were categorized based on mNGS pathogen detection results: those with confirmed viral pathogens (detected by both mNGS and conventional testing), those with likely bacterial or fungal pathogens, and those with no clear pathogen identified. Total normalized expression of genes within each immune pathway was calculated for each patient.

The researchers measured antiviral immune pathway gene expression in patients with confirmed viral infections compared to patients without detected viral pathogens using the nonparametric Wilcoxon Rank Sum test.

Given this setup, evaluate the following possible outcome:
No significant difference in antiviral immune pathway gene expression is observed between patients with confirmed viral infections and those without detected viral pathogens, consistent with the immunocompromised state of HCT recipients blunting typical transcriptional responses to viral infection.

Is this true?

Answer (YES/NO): NO